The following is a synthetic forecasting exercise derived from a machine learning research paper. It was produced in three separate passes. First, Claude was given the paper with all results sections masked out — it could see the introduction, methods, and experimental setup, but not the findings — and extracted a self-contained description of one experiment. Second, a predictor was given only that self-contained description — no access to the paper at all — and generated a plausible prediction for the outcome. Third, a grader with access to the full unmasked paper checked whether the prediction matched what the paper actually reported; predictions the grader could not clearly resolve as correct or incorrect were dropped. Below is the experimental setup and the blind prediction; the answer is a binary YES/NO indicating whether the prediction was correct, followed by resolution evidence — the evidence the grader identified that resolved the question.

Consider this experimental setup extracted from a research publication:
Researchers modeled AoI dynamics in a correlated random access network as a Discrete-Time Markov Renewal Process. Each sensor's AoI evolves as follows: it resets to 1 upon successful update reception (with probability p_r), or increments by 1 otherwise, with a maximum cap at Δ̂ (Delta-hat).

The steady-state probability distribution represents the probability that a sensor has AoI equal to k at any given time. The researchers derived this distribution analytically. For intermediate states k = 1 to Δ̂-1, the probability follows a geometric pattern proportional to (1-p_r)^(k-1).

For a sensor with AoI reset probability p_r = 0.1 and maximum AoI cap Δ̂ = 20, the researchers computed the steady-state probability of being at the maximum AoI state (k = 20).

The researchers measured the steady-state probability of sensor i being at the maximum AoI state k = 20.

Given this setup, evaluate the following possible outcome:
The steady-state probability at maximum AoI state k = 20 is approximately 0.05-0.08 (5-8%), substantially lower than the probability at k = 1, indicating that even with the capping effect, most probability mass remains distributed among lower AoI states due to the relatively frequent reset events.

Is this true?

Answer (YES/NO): NO